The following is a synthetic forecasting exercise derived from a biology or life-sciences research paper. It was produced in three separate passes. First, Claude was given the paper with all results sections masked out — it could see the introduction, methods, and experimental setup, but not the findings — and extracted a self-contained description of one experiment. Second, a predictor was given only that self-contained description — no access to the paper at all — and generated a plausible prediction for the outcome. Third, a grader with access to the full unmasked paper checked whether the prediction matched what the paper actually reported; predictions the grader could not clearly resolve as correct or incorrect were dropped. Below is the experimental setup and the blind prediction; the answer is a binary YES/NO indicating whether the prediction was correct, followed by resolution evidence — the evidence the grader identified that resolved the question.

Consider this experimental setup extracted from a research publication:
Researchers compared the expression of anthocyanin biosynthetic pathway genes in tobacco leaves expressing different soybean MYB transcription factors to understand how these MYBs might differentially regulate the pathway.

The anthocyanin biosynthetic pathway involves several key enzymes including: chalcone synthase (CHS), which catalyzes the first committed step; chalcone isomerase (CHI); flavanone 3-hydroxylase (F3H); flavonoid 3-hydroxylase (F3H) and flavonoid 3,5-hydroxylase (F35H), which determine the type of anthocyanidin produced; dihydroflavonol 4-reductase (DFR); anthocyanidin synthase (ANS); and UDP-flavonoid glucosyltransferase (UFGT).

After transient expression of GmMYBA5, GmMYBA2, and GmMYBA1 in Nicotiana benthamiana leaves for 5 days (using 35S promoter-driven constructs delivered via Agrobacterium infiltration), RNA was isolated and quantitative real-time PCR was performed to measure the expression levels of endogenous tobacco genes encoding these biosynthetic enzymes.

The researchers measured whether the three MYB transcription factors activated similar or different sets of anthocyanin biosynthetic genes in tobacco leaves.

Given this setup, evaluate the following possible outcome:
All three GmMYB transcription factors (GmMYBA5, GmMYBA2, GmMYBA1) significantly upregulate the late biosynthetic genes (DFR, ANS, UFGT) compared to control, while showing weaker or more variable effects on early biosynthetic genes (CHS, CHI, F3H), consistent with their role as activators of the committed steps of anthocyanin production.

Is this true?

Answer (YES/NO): NO